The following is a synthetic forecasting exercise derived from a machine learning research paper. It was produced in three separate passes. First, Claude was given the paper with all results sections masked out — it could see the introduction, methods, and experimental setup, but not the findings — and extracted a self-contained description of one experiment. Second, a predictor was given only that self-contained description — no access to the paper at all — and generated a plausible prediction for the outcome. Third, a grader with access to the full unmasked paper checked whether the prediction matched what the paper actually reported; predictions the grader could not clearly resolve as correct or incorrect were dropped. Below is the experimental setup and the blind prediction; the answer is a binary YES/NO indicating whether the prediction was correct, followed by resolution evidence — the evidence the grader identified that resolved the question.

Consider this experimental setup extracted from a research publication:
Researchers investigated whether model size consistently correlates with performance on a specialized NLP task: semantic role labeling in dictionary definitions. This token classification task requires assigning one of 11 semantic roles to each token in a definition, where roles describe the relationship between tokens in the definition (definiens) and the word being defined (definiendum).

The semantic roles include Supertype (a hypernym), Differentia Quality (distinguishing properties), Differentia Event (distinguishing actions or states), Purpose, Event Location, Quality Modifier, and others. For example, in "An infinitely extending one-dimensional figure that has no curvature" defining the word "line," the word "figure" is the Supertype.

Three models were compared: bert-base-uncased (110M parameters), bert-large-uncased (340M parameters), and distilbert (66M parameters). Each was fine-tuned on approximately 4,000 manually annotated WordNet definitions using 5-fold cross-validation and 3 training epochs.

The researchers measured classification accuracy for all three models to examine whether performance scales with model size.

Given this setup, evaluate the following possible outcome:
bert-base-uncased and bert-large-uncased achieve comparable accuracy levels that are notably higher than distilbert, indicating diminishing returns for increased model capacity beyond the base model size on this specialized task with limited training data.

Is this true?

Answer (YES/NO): NO